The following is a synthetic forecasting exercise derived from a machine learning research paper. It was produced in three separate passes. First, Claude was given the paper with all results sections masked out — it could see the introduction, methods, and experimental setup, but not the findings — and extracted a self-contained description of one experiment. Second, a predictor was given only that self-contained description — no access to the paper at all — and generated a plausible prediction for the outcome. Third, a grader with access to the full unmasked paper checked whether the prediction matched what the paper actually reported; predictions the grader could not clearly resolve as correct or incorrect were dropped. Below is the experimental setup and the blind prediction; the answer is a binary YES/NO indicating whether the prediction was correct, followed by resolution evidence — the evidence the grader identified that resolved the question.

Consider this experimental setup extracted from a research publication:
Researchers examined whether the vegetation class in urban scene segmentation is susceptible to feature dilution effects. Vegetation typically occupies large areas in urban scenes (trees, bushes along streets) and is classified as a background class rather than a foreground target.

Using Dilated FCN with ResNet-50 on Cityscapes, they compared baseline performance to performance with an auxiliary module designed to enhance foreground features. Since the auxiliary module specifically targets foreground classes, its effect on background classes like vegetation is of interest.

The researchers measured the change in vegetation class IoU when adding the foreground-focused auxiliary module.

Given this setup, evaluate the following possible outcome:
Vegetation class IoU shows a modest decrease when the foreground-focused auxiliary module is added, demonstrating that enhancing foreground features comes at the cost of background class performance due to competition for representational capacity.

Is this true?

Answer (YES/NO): NO